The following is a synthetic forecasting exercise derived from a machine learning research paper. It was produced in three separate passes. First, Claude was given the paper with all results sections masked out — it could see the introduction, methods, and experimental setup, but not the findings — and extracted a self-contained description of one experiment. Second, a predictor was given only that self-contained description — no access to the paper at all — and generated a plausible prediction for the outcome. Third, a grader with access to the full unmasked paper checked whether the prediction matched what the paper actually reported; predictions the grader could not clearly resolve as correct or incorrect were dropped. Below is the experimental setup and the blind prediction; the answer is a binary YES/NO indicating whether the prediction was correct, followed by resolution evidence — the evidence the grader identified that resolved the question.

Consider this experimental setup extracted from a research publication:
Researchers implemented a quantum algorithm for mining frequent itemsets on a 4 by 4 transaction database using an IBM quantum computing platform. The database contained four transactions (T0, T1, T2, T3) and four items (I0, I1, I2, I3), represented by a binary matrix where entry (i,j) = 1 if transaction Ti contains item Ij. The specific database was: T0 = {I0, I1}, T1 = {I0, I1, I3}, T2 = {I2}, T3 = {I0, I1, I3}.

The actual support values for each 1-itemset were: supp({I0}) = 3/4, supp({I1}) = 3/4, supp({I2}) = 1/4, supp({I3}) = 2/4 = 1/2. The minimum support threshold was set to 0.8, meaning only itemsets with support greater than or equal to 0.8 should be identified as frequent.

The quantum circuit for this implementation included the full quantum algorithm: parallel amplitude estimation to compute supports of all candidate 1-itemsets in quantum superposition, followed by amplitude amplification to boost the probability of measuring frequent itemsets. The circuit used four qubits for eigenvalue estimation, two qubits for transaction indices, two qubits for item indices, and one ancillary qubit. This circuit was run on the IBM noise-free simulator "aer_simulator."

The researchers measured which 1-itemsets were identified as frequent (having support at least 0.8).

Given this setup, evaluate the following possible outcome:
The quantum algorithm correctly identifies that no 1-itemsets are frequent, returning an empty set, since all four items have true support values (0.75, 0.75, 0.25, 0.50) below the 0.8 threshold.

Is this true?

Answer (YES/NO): NO